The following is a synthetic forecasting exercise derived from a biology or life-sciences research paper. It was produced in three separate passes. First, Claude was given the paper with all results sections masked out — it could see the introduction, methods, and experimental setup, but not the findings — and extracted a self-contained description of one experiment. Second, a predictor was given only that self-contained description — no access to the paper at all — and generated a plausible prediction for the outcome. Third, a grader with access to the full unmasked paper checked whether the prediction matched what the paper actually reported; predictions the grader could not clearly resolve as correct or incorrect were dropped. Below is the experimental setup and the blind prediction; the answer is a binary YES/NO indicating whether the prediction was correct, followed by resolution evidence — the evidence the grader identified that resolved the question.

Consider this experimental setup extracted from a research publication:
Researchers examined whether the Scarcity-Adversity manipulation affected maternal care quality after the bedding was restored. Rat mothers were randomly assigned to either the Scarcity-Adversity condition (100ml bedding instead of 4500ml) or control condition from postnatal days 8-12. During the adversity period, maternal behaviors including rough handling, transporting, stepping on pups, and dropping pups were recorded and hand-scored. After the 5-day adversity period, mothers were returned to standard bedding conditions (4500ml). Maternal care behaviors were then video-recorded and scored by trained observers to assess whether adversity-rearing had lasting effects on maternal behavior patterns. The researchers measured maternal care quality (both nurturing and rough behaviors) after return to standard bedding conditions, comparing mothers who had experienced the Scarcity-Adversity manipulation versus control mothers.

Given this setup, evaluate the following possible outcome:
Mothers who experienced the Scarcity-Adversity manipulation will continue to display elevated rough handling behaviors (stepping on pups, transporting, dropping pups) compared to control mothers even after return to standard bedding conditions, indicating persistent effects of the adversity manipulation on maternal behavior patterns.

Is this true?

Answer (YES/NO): NO